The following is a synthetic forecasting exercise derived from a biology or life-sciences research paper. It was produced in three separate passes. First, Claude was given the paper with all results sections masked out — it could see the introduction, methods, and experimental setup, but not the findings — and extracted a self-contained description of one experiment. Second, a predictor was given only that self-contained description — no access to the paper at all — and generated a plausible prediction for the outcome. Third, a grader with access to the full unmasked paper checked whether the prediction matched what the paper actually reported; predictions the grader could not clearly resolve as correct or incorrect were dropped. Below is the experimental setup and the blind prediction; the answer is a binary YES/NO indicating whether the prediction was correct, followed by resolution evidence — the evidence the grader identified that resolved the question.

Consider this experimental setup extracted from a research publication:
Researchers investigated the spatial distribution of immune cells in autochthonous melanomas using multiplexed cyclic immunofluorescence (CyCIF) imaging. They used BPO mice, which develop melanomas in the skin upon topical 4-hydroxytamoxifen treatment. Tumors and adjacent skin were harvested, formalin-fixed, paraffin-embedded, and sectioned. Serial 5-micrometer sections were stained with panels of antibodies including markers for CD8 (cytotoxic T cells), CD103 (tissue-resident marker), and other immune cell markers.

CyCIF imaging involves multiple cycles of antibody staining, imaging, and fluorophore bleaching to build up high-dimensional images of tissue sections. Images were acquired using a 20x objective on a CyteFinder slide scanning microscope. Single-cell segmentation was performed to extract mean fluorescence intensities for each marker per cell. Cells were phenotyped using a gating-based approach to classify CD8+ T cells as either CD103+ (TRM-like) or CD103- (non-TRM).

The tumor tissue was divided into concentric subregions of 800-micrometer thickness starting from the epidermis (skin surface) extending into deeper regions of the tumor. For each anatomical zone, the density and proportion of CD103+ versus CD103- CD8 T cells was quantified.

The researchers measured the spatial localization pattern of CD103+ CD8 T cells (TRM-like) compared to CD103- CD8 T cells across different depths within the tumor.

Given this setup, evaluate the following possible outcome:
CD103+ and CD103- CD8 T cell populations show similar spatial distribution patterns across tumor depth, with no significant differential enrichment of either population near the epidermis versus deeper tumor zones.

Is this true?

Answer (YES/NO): NO